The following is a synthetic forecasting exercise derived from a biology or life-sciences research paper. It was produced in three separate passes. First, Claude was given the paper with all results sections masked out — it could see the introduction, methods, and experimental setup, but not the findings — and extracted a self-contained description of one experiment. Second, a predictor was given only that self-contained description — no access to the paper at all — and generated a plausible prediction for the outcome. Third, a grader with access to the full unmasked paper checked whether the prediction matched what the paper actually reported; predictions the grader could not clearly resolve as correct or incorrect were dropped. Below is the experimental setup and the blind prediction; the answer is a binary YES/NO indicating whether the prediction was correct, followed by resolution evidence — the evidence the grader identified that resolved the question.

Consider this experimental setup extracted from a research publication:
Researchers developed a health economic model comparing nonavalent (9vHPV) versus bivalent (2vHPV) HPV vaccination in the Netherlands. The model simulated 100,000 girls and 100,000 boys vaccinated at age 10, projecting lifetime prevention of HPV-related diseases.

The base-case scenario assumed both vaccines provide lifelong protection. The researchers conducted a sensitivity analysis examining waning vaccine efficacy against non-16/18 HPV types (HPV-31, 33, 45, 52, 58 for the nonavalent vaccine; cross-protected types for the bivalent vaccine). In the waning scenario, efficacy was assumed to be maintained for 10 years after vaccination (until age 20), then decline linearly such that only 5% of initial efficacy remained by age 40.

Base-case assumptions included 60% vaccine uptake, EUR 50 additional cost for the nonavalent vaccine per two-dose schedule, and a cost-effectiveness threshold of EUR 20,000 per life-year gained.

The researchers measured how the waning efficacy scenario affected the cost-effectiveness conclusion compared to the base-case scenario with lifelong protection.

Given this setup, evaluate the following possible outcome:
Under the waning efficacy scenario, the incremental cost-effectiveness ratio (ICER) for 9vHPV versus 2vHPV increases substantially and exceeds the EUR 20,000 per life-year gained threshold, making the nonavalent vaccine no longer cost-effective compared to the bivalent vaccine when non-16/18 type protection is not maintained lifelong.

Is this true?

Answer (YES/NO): YES